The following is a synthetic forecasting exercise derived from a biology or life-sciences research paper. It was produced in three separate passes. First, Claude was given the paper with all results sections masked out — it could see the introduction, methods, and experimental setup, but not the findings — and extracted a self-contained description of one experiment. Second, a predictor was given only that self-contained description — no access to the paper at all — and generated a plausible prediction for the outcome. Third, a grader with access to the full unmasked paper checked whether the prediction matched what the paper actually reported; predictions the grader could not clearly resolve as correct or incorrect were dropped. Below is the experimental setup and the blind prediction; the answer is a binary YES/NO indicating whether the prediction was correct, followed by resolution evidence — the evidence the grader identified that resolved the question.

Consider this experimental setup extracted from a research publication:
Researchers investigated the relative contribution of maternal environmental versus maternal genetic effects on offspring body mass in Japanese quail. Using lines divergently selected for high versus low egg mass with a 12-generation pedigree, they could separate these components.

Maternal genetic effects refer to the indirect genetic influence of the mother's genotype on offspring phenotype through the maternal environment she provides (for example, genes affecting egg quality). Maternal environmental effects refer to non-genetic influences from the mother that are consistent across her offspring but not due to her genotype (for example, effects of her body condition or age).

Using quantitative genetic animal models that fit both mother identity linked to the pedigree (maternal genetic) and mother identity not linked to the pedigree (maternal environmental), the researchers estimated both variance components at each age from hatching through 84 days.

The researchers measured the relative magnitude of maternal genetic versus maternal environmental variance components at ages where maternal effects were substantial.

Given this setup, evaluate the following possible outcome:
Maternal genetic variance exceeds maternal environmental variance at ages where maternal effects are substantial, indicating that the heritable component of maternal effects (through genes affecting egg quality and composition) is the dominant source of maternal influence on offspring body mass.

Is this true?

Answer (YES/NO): YES